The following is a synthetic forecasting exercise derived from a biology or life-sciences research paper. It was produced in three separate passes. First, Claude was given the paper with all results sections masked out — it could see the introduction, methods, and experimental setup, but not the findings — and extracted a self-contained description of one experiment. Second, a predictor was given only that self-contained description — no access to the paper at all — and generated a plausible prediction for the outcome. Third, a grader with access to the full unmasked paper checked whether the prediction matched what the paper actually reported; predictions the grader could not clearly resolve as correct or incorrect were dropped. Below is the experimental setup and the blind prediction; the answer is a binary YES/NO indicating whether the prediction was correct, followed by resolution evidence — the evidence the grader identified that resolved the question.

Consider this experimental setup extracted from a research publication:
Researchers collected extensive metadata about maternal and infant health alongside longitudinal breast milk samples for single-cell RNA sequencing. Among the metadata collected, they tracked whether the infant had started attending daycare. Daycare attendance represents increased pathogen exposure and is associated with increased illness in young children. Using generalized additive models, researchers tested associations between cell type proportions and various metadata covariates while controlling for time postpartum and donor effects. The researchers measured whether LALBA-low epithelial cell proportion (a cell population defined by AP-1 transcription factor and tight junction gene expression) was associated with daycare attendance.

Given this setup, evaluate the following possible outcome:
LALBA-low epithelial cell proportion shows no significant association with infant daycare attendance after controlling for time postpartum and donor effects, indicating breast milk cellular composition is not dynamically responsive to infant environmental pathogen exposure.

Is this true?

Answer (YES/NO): NO